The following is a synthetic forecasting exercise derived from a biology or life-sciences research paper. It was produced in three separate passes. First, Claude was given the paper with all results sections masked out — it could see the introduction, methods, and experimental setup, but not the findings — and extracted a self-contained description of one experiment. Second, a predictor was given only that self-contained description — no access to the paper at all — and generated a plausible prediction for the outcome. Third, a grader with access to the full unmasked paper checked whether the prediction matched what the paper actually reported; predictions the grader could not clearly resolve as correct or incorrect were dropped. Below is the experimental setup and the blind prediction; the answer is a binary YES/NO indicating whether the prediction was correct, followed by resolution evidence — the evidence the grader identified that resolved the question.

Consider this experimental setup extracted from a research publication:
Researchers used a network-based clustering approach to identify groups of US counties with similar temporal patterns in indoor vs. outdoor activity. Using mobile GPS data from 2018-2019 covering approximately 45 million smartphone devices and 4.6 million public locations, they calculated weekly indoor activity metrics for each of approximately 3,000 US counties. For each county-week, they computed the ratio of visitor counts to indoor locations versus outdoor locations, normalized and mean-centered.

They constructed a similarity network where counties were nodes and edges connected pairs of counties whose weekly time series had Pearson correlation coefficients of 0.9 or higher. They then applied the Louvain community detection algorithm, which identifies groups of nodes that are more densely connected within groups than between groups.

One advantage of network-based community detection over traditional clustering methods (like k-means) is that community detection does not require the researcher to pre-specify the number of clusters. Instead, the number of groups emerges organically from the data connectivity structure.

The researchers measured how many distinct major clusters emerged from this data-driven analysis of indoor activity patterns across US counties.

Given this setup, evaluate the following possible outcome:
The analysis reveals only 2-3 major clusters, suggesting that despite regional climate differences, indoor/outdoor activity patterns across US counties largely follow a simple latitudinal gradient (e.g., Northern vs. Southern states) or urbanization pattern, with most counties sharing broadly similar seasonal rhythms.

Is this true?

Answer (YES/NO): YES